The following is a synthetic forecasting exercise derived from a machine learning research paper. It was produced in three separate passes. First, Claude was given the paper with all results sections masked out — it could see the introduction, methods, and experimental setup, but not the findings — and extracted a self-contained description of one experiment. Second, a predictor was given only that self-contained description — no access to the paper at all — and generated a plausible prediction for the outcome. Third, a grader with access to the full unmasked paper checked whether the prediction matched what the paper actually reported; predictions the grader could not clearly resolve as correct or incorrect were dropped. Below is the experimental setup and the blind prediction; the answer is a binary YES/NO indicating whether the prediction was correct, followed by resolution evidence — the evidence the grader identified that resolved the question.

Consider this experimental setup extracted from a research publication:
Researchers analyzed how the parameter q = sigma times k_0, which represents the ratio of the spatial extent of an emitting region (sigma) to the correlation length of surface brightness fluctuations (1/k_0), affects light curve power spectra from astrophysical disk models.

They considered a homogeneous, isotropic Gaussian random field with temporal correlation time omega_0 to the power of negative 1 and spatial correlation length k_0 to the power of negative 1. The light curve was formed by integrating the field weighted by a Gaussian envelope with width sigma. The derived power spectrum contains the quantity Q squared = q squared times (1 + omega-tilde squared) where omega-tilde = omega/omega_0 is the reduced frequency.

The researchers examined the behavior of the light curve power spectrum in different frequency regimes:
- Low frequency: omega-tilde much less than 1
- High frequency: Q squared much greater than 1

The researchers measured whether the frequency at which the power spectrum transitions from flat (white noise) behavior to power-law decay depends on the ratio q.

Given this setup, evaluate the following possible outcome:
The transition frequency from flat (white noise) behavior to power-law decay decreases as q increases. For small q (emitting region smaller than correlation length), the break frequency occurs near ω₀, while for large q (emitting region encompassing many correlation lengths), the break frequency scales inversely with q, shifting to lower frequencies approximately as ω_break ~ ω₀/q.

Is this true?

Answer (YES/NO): NO